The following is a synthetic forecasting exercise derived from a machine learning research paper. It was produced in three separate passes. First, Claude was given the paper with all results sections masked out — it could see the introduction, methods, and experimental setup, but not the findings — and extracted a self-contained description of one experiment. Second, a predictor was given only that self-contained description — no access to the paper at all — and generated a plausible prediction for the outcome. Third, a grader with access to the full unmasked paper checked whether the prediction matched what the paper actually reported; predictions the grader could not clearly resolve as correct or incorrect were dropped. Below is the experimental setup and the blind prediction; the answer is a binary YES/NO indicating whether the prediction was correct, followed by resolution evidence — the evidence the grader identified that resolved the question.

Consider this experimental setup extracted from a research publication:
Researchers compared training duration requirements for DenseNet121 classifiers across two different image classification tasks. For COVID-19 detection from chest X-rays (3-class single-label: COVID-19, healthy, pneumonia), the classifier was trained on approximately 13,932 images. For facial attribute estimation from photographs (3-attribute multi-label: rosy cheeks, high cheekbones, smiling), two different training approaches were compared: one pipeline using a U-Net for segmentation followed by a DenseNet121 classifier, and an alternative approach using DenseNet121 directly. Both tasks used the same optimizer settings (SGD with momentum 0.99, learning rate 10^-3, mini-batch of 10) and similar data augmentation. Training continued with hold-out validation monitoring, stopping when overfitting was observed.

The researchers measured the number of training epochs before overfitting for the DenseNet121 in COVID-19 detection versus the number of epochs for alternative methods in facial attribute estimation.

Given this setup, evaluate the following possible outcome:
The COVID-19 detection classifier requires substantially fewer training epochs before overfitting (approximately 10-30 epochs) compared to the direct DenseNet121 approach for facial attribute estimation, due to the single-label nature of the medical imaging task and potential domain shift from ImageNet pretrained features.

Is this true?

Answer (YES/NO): NO